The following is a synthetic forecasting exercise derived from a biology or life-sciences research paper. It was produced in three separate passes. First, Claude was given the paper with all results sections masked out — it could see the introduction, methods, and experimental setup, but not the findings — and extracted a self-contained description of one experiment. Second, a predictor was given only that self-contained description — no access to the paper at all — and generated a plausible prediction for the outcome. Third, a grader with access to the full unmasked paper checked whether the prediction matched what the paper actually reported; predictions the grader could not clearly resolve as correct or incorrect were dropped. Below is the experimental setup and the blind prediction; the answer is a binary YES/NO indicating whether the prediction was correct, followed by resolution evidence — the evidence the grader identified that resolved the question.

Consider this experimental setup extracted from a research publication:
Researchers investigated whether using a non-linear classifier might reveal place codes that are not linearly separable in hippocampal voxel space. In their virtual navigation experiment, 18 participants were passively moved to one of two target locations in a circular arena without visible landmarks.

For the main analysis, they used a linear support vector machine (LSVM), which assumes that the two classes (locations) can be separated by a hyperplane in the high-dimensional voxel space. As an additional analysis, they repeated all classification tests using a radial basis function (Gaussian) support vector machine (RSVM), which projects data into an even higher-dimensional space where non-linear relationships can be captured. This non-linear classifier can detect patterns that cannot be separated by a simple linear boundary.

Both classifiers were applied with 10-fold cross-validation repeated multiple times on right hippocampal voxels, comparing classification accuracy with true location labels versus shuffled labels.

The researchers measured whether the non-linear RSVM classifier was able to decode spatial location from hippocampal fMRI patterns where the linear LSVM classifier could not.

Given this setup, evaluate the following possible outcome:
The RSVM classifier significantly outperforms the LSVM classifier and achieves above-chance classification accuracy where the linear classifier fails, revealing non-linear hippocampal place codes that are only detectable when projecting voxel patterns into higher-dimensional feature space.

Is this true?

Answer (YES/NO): NO